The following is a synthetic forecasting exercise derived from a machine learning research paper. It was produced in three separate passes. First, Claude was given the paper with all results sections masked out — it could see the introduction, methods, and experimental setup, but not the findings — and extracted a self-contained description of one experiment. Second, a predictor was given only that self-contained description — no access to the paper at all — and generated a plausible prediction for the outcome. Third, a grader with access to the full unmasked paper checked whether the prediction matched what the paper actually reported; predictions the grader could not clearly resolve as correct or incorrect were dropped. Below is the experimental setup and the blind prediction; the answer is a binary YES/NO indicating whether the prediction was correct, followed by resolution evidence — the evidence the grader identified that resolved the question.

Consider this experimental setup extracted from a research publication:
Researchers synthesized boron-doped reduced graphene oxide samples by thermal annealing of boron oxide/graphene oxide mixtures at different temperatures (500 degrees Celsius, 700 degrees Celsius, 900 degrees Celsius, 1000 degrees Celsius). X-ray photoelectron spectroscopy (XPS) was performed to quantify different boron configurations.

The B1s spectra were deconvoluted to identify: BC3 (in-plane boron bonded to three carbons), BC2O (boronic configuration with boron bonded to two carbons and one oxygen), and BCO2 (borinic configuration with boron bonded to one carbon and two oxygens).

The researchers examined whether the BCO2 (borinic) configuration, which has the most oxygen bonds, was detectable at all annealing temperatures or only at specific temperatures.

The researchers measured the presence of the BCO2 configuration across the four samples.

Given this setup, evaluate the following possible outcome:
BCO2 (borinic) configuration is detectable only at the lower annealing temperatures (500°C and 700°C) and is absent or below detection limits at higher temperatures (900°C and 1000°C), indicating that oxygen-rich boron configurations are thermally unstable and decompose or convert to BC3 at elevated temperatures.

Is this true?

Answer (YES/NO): YES